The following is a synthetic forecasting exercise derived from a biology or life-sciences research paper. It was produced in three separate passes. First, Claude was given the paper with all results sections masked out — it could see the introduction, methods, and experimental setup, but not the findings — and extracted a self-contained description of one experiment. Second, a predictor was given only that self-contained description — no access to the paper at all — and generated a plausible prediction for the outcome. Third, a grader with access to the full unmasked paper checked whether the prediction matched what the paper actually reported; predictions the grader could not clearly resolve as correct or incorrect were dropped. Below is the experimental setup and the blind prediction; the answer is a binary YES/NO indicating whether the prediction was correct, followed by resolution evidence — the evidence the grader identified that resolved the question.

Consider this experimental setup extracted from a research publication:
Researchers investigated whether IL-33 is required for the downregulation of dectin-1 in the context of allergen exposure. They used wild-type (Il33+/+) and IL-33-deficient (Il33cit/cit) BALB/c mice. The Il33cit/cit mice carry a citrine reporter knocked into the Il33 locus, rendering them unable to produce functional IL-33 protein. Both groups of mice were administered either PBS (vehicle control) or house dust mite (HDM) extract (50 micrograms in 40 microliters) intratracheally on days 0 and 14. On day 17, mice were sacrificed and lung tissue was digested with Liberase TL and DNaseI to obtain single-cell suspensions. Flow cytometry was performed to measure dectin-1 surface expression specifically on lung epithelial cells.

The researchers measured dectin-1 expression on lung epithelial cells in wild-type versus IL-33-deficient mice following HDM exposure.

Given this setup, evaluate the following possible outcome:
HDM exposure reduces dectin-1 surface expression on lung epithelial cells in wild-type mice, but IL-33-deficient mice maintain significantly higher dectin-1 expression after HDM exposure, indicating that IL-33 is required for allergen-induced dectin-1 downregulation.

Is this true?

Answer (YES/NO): NO